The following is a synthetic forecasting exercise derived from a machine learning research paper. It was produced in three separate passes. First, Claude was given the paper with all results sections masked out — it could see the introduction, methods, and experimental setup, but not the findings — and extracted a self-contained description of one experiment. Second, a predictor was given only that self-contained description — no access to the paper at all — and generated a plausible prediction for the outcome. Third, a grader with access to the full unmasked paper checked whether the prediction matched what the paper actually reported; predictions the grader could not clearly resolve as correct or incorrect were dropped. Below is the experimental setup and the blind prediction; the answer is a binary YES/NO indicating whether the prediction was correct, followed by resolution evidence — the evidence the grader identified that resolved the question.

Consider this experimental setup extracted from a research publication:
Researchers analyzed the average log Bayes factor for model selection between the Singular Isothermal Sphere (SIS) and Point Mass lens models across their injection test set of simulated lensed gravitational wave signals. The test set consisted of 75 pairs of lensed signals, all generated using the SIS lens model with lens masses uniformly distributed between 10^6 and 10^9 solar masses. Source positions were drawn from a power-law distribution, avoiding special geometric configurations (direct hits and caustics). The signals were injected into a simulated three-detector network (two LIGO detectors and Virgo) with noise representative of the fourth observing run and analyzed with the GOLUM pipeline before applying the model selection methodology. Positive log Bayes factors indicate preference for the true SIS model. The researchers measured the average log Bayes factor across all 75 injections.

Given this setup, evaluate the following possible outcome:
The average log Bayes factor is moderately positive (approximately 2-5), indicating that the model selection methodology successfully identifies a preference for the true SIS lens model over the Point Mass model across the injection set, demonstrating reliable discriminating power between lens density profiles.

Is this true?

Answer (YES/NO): YES